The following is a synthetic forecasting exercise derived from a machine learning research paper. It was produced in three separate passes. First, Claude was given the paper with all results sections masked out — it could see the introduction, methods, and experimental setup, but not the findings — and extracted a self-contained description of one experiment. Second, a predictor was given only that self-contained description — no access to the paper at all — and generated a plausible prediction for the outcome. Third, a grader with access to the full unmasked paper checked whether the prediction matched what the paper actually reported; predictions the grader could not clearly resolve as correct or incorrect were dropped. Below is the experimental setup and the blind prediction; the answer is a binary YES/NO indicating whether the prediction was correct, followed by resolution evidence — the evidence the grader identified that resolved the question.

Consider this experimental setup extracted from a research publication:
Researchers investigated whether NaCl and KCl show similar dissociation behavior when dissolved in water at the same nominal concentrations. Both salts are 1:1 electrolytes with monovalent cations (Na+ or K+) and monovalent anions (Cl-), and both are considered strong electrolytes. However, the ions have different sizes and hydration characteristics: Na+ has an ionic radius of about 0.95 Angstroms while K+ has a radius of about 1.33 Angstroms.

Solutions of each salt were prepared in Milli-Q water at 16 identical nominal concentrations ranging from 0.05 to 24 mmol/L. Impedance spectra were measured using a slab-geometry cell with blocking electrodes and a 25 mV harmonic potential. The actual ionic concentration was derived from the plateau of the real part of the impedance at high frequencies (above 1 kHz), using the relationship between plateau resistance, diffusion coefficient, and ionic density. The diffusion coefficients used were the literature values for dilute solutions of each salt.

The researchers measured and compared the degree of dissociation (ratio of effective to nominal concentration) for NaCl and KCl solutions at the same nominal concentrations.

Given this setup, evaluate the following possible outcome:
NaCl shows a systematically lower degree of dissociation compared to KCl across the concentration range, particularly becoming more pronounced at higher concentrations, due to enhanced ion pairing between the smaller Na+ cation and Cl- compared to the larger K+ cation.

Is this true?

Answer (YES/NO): NO